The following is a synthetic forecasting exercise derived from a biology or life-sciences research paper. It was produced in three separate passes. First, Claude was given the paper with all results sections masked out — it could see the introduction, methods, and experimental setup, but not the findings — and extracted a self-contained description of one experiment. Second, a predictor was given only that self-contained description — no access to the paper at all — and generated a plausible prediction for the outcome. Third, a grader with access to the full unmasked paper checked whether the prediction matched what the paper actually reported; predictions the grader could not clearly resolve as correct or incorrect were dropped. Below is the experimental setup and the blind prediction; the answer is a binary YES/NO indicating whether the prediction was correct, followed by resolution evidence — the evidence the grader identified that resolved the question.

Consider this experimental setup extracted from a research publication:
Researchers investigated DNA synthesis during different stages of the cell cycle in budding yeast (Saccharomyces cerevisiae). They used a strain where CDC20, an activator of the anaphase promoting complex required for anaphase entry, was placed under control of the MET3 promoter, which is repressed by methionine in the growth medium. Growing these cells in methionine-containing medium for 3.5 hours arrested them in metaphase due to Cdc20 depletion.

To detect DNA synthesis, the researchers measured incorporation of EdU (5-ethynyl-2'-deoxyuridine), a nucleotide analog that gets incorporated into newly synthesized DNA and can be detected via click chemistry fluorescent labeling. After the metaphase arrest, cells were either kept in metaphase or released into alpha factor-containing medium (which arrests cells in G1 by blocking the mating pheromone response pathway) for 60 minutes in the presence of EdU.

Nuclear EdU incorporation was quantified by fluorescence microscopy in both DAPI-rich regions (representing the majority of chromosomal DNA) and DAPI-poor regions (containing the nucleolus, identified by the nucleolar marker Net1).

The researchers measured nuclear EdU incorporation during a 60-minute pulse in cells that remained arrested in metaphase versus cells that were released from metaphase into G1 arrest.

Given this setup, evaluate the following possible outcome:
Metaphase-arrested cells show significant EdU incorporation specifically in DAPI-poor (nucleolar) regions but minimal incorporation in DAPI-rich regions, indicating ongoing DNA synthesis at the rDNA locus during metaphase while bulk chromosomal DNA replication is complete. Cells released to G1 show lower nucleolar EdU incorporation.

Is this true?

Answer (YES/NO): NO